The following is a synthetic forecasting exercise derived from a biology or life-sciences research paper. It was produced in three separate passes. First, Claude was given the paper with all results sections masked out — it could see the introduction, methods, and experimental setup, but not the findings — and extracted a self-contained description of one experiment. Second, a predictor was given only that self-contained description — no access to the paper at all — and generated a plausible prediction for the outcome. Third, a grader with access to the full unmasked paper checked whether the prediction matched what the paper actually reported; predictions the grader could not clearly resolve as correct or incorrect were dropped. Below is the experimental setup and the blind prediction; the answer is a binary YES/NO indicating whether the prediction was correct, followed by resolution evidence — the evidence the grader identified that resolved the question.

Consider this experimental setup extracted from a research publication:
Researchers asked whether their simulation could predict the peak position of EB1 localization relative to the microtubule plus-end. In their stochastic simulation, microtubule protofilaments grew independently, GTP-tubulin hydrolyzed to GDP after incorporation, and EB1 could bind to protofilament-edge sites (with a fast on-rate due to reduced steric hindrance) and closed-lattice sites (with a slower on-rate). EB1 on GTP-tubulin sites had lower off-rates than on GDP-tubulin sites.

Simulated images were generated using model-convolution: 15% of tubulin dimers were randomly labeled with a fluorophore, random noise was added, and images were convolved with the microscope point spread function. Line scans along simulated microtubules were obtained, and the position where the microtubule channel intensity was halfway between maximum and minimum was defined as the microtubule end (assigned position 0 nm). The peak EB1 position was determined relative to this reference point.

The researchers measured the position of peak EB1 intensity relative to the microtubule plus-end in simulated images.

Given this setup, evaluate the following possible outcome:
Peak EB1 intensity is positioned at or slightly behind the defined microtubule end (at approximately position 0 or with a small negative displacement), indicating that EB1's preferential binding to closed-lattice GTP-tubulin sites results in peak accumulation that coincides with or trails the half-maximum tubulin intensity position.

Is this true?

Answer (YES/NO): NO